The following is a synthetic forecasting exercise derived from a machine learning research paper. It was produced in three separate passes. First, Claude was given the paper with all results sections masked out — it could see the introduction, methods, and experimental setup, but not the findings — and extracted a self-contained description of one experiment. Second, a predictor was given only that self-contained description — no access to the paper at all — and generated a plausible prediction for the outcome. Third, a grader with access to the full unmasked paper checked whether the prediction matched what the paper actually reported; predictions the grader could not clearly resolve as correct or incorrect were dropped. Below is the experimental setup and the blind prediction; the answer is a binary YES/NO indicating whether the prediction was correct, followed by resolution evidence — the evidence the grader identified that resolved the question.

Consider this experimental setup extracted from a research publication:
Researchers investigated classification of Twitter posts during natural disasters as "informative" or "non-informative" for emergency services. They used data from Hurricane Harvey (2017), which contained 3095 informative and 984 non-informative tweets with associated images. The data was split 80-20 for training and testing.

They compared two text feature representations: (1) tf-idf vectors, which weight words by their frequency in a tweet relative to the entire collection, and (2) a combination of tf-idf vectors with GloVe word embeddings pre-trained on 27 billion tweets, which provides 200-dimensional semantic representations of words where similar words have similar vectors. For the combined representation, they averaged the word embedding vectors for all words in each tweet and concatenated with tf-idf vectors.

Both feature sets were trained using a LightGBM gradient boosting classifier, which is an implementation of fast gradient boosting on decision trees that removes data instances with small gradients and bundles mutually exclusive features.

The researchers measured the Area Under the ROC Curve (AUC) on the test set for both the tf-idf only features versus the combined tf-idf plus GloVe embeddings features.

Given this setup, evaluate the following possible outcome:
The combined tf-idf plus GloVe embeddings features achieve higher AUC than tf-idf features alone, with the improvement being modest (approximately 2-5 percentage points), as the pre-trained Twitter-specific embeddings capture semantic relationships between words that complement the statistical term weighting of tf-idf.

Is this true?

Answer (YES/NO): YES